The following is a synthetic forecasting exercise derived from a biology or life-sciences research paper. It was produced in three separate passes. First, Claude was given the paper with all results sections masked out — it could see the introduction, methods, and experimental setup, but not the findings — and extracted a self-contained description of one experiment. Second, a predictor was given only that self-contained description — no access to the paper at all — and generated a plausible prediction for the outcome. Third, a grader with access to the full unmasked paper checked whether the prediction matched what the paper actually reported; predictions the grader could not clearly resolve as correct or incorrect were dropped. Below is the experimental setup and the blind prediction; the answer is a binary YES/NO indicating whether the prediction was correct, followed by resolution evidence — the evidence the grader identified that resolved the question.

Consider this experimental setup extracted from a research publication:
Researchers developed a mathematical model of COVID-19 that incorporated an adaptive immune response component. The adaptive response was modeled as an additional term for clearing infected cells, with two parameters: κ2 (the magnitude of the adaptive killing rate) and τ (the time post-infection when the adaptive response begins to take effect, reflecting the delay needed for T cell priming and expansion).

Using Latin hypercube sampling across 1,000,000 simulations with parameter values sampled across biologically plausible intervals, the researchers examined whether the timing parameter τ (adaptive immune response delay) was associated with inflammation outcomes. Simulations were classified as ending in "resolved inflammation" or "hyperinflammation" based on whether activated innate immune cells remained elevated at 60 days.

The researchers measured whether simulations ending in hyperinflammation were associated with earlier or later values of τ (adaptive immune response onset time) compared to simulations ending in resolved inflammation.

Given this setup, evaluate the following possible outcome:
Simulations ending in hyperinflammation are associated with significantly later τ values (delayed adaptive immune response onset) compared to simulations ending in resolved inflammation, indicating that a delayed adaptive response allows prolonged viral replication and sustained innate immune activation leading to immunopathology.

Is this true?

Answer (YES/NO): NO